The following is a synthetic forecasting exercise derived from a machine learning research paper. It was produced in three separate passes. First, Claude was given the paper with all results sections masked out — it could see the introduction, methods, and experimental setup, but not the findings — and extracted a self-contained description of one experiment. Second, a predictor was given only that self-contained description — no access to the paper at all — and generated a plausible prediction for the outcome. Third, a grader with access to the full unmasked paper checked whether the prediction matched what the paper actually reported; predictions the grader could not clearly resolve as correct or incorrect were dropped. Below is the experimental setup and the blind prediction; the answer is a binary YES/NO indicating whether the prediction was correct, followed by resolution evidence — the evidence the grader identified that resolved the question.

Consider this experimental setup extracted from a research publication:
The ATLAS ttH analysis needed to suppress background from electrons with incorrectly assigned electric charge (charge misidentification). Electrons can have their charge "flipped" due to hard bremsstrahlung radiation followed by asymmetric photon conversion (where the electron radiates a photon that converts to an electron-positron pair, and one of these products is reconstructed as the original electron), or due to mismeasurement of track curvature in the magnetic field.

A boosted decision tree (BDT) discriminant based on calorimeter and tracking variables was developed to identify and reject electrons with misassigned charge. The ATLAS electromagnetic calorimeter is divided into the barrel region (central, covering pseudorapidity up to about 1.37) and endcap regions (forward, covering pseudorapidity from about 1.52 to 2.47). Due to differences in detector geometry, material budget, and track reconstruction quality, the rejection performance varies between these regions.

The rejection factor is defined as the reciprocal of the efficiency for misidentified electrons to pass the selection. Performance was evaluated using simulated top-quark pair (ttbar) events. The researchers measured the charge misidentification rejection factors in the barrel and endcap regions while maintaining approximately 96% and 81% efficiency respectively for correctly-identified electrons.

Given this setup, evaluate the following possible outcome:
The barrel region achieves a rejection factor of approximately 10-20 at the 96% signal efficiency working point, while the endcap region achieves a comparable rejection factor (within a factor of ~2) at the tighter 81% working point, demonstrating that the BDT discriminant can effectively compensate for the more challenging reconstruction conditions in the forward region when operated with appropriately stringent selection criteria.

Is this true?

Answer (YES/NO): NO